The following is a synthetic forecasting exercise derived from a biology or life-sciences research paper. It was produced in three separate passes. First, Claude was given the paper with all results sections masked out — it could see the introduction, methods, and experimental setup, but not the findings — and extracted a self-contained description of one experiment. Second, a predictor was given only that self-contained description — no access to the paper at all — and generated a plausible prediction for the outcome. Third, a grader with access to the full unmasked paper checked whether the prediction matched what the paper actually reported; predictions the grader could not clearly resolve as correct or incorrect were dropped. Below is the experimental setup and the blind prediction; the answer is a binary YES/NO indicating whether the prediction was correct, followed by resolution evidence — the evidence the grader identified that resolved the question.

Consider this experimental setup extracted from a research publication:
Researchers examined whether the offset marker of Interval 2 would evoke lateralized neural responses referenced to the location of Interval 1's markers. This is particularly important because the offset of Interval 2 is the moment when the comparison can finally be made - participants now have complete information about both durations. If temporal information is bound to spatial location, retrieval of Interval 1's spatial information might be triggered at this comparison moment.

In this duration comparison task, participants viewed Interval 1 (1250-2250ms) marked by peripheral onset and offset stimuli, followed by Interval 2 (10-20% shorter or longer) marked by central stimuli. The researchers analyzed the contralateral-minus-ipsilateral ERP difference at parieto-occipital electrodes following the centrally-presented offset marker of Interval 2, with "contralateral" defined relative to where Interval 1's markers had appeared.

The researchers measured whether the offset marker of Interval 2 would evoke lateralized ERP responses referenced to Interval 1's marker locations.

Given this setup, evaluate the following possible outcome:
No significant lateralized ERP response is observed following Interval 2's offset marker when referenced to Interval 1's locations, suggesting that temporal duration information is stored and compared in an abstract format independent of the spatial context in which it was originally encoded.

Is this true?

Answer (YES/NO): YES